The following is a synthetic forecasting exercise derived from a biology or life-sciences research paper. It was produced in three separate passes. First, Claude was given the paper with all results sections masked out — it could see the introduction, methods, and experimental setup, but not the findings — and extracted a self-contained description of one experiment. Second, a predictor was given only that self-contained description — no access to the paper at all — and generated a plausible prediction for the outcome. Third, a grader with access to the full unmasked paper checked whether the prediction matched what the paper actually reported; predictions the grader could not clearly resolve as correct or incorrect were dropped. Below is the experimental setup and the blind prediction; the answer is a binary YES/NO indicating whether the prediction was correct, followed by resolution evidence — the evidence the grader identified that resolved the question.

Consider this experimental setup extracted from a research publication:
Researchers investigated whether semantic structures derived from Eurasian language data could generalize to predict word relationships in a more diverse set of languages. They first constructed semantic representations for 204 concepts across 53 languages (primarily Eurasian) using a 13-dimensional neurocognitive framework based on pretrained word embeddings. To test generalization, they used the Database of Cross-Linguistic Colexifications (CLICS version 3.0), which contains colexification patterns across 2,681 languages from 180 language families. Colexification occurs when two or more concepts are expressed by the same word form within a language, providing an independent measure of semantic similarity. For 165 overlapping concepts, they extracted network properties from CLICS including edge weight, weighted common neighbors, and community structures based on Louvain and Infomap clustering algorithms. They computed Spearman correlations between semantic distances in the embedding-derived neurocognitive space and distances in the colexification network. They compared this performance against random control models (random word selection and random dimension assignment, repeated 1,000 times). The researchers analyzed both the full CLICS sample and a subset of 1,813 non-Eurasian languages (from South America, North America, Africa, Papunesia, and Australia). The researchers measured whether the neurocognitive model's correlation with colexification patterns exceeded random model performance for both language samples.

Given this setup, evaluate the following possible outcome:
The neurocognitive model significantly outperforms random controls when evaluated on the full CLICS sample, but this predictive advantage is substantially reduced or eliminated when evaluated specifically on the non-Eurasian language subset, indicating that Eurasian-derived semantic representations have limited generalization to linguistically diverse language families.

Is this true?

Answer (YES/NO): NO